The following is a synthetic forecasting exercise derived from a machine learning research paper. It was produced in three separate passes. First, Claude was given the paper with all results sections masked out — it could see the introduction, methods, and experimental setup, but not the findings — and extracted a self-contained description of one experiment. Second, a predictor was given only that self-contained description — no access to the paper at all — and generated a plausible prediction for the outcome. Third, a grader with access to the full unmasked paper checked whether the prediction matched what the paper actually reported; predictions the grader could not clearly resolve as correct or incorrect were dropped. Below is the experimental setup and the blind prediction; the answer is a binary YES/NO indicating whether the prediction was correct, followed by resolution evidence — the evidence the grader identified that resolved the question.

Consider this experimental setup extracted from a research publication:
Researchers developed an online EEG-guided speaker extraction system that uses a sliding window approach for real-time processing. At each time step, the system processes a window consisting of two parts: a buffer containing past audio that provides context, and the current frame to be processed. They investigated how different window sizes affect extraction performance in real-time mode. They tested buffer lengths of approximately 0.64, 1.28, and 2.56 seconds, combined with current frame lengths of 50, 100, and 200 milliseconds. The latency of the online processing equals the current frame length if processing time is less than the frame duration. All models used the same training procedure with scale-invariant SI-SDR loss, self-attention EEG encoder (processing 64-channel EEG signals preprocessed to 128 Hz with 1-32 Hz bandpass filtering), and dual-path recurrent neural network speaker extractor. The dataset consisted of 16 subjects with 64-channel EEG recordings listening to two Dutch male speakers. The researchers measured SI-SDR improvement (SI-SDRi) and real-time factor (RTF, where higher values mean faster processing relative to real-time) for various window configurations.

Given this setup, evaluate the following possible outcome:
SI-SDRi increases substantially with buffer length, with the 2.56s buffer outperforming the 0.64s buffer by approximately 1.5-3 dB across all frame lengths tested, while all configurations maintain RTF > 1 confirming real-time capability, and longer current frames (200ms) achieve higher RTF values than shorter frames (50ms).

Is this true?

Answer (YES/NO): NO